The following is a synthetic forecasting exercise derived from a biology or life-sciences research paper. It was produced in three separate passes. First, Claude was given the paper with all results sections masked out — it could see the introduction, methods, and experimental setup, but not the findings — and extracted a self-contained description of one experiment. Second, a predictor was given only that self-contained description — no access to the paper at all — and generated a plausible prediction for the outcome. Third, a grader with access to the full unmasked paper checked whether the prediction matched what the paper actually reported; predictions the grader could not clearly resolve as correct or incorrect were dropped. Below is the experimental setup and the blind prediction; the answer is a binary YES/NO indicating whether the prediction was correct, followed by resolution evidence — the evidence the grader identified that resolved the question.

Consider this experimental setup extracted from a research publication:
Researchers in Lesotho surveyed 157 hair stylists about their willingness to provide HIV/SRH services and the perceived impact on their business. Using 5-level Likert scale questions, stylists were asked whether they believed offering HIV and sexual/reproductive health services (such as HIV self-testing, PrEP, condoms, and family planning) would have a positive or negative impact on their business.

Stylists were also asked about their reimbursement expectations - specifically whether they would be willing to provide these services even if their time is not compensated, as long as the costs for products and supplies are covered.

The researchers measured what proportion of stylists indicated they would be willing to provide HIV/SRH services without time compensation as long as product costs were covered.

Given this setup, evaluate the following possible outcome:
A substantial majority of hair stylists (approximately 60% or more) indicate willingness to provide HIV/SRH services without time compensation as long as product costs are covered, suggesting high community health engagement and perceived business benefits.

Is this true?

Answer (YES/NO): YES